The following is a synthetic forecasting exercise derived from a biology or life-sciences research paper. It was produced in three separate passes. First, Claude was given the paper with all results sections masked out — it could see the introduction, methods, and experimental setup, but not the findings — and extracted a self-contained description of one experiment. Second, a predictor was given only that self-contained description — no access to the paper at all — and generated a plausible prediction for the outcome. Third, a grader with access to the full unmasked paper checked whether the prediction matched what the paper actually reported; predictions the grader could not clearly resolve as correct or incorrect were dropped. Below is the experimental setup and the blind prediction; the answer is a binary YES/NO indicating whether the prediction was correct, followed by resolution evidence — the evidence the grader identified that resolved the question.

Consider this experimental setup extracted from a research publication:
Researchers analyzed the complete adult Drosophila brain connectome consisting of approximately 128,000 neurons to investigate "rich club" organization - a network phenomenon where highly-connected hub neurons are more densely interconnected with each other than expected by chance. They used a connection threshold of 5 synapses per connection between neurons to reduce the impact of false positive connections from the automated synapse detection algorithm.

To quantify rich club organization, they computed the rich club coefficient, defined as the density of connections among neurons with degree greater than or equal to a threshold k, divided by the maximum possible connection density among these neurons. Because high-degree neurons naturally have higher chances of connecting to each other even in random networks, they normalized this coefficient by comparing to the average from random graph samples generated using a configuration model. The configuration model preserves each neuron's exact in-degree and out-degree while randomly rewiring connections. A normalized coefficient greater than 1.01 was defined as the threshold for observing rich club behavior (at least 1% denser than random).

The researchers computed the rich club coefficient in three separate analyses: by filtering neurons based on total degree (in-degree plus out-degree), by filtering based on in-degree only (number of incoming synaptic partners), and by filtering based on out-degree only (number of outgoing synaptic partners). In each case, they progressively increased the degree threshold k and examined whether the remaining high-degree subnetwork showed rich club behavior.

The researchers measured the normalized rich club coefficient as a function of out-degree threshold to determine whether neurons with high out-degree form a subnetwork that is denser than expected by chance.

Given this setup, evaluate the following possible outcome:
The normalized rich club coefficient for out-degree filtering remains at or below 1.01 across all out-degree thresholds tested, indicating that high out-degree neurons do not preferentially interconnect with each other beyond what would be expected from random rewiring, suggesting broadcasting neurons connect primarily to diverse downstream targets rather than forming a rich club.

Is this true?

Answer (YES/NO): YES